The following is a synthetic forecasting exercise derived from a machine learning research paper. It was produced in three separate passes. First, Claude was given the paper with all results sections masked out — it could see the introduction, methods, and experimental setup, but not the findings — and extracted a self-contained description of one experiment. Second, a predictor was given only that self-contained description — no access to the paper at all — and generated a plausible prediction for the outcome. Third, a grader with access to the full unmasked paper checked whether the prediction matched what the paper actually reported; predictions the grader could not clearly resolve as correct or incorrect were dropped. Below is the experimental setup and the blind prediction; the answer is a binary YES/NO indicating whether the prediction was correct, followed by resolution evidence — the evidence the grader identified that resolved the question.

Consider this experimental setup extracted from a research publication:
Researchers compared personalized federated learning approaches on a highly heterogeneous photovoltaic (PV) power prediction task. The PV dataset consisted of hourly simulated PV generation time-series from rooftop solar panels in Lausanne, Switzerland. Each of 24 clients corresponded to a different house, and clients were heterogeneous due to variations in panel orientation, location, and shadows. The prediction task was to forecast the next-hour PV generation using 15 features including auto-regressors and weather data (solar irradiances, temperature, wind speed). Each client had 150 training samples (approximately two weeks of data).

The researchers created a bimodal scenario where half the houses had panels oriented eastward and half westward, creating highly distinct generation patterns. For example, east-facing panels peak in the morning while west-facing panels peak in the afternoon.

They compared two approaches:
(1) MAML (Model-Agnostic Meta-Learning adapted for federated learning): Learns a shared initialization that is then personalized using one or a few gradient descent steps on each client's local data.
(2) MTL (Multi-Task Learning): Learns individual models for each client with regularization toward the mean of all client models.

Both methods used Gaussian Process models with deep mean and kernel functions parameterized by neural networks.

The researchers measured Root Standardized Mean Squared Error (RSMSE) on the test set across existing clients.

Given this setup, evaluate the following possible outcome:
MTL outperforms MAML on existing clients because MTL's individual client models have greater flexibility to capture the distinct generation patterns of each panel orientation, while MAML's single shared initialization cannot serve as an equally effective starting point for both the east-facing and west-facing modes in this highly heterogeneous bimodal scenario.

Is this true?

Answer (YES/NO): YES